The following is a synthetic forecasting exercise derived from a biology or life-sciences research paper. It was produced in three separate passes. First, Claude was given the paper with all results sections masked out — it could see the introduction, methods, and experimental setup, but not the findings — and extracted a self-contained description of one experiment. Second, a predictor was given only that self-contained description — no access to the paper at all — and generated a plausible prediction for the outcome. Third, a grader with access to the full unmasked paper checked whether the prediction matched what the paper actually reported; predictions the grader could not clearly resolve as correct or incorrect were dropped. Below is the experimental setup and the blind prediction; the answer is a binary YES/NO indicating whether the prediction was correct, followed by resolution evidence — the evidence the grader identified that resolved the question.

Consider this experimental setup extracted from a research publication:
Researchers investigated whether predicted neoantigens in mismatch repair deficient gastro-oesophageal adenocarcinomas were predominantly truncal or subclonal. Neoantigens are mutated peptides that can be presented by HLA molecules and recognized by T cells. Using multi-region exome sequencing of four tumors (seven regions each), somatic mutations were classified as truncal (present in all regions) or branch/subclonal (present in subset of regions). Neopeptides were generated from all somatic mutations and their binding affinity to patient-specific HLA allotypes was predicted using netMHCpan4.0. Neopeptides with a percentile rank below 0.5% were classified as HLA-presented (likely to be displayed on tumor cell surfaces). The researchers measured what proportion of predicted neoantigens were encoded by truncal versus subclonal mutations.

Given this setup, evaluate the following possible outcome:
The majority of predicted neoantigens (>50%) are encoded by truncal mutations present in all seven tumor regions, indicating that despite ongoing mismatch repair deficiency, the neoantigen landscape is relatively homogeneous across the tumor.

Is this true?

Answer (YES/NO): NO